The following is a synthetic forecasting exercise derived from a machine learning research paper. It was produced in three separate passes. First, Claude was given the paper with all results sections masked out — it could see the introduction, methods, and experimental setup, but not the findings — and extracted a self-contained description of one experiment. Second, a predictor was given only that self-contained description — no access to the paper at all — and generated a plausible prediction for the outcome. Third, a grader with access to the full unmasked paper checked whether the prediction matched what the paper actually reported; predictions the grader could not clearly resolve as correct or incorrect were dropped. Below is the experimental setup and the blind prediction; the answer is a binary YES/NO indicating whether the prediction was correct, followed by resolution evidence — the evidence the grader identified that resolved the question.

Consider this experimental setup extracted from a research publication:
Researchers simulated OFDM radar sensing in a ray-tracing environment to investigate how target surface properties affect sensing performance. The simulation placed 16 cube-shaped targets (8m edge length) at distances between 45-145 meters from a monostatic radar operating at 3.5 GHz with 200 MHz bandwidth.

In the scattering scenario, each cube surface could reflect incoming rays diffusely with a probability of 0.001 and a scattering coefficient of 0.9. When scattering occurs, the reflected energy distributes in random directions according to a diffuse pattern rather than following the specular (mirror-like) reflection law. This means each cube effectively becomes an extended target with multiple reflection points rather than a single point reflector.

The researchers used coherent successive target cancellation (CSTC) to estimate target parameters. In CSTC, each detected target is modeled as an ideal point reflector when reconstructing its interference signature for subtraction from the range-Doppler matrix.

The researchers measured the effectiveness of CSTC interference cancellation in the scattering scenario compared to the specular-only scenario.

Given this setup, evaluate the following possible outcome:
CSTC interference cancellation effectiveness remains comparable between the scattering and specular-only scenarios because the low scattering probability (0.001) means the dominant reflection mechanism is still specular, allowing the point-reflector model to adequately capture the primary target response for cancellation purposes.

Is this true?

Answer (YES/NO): NO